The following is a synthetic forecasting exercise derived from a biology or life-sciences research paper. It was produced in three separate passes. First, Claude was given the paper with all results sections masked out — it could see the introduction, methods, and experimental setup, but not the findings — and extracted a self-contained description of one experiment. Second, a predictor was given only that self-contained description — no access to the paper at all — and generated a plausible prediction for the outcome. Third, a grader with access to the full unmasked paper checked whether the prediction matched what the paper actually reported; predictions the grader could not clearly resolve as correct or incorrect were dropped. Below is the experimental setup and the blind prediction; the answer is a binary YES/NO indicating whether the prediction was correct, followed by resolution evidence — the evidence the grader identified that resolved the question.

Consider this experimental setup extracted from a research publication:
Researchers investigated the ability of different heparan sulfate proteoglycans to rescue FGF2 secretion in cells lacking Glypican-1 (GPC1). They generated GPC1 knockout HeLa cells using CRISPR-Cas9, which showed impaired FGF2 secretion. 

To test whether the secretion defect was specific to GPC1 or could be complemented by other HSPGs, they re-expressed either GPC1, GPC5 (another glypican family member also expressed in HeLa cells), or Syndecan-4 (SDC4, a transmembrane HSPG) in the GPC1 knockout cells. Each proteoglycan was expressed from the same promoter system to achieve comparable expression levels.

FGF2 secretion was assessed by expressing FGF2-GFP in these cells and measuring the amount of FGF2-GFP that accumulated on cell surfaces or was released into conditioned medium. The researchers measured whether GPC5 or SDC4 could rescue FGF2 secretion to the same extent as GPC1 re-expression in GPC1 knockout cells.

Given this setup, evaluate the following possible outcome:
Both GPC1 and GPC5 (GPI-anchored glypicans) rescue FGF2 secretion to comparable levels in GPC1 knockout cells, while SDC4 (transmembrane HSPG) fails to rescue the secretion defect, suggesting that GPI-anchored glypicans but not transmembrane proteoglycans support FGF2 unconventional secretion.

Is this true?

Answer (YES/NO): NO